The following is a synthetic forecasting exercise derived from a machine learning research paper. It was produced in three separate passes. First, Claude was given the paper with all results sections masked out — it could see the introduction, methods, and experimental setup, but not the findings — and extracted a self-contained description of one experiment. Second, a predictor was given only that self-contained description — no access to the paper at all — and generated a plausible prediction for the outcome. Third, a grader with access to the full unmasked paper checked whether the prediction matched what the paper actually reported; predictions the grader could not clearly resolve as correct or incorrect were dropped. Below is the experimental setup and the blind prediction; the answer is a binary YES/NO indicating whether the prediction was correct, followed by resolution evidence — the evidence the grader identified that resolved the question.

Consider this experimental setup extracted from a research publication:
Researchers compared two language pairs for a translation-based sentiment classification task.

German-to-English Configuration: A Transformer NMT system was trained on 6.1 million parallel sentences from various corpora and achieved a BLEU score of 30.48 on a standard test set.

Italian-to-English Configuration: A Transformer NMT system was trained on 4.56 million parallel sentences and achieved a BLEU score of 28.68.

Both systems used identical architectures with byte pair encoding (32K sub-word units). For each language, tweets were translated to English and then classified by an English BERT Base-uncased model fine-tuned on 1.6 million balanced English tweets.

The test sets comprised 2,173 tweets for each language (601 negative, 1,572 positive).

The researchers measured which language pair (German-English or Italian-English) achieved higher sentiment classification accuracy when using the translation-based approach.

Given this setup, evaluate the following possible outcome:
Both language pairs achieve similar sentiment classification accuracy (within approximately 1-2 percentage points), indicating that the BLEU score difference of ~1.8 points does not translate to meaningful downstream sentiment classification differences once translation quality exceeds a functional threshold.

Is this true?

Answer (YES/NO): NO